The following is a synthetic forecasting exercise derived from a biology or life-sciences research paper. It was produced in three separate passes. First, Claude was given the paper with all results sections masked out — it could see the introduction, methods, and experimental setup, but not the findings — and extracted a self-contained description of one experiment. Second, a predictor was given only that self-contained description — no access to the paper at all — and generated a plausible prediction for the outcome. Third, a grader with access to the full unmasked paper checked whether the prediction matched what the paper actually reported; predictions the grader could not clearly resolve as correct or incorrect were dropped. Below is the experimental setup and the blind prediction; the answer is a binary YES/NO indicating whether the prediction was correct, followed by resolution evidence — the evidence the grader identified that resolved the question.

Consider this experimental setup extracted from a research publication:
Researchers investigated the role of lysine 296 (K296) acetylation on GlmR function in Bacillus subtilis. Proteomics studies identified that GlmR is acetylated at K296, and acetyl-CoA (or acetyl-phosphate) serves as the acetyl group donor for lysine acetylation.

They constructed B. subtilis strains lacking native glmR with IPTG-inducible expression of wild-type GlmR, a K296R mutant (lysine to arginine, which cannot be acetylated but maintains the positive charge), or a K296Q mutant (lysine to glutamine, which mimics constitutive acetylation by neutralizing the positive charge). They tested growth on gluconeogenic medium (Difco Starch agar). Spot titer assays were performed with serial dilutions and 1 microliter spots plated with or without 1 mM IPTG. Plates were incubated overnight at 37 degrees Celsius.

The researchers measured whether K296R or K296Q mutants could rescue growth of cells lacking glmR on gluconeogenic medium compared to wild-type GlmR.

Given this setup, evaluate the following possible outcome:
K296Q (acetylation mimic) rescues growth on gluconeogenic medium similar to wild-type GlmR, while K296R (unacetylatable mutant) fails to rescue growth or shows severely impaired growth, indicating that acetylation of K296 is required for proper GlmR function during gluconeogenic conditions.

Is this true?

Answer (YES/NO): NO